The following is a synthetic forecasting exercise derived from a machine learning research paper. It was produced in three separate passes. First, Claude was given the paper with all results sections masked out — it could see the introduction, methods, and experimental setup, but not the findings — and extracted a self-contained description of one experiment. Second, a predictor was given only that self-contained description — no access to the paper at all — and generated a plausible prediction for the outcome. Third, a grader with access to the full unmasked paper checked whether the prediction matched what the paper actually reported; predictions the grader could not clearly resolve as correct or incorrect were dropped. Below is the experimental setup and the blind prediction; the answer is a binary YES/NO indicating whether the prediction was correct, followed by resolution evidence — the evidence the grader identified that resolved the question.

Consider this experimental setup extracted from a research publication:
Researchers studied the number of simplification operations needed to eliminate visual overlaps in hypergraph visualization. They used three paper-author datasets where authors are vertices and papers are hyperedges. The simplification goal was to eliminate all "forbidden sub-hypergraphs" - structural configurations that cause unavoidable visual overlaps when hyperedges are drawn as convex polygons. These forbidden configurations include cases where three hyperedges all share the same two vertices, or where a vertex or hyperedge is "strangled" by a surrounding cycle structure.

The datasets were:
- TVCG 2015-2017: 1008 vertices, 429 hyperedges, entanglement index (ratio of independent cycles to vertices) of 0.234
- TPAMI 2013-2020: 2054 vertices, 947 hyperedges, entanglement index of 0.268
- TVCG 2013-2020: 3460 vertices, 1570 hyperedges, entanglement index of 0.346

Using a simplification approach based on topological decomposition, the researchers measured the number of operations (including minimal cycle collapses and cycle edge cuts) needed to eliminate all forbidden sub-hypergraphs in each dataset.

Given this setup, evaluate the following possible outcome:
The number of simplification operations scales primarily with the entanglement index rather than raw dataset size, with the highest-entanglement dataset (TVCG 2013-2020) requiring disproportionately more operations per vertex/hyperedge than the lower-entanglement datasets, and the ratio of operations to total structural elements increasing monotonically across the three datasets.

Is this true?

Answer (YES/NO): NO